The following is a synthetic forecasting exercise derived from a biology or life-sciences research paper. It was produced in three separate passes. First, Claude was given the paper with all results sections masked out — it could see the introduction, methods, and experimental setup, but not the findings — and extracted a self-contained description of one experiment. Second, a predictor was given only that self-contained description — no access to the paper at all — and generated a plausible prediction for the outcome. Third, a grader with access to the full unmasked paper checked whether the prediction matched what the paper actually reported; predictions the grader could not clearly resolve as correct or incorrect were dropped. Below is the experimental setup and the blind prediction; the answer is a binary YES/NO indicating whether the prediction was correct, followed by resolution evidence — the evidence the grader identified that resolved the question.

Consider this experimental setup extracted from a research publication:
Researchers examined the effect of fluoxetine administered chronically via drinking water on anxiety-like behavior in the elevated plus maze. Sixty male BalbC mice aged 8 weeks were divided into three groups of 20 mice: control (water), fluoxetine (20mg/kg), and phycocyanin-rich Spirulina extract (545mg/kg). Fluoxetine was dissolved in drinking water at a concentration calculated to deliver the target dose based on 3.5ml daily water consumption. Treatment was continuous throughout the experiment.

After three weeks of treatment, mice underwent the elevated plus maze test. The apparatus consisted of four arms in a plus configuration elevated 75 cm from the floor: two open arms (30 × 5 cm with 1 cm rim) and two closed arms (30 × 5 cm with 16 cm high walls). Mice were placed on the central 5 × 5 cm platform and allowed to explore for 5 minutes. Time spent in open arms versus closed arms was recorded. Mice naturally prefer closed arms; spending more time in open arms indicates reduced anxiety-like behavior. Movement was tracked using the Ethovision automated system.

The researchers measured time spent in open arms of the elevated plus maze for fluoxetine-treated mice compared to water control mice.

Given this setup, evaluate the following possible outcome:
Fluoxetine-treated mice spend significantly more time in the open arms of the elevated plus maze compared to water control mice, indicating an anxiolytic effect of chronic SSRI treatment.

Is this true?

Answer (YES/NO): NO